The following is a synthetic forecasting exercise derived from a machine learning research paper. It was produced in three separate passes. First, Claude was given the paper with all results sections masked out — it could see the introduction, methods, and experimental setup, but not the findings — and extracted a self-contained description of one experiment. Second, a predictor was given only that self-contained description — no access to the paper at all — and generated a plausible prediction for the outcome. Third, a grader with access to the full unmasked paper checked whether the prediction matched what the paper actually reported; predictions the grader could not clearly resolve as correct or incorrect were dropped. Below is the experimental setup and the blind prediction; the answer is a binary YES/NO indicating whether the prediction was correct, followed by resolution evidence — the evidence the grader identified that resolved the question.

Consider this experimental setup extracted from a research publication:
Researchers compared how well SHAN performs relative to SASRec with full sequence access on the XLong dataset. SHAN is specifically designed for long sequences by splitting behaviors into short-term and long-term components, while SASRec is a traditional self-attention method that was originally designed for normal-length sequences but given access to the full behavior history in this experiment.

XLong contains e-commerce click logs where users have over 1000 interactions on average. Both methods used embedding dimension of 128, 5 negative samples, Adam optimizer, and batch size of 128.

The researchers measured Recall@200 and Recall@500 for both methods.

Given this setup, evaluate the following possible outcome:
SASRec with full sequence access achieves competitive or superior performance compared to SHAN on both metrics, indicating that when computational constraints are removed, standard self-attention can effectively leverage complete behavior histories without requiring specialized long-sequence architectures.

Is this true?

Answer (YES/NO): YES